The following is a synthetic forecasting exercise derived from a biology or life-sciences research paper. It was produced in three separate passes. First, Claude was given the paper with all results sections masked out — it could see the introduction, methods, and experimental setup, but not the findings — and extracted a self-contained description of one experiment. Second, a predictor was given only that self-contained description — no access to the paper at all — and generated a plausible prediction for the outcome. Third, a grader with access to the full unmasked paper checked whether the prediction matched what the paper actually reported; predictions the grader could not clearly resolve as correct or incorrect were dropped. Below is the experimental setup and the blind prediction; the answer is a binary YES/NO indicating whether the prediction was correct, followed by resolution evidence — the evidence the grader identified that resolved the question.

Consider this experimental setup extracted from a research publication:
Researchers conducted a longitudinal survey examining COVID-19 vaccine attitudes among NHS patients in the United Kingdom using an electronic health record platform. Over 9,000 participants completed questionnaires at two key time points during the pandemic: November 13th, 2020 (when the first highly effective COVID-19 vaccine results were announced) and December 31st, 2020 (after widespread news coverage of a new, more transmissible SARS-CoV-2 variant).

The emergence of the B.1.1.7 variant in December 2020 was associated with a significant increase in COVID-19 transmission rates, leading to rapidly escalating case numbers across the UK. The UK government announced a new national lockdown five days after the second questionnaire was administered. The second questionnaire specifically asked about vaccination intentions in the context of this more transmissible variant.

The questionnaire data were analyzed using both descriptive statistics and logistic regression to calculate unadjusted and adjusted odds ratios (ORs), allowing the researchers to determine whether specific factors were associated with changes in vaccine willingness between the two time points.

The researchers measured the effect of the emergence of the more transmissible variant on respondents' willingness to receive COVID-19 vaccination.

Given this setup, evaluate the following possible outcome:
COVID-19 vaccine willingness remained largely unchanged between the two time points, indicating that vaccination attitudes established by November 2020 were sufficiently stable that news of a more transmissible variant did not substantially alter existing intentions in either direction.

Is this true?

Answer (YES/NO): NO